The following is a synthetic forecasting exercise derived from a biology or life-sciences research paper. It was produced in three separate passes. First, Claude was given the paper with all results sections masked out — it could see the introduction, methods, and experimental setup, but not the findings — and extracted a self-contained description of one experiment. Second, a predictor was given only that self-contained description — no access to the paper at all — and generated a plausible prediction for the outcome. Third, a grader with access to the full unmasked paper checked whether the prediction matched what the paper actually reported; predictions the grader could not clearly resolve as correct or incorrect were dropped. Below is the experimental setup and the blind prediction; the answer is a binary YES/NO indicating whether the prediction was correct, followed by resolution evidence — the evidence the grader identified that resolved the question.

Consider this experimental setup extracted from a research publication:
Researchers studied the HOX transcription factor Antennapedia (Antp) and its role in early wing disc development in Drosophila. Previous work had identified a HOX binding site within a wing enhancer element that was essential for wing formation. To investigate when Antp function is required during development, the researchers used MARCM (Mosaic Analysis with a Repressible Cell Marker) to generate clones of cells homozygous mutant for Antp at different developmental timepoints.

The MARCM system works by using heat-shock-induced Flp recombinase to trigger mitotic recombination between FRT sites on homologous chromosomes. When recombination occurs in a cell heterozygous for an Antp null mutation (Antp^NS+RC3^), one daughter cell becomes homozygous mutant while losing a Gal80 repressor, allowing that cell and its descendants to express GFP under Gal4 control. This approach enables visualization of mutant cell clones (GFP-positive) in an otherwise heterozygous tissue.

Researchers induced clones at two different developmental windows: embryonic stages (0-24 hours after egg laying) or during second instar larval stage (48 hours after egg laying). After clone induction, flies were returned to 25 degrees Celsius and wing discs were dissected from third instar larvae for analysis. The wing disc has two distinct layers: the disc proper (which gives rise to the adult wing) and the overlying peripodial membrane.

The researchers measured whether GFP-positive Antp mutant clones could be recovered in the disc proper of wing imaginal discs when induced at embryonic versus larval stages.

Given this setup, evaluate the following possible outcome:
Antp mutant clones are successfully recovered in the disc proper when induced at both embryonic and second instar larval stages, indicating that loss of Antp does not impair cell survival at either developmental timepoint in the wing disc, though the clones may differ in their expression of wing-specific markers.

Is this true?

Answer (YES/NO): NO